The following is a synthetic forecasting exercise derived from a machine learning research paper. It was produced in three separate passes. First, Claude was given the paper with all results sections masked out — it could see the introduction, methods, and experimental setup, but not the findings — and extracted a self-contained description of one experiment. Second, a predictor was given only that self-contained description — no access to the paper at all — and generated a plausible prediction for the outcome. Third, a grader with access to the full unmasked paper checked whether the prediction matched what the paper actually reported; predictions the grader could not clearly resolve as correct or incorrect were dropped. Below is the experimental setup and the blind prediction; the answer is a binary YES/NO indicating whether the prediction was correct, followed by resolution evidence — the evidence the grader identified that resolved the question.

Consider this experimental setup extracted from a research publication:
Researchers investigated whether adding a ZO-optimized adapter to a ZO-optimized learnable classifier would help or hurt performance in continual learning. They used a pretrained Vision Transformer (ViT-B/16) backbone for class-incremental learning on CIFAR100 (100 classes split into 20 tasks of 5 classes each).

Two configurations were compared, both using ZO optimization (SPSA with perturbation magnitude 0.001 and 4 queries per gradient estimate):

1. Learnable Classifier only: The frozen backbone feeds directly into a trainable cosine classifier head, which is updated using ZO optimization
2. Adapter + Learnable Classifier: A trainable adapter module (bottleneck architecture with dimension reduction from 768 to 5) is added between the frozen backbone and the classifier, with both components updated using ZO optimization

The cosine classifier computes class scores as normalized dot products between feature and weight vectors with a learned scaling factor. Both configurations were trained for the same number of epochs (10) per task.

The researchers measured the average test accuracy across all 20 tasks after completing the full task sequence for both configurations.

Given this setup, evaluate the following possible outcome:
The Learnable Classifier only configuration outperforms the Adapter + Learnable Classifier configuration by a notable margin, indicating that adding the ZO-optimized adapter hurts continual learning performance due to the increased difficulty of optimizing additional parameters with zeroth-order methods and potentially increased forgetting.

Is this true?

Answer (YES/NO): NO